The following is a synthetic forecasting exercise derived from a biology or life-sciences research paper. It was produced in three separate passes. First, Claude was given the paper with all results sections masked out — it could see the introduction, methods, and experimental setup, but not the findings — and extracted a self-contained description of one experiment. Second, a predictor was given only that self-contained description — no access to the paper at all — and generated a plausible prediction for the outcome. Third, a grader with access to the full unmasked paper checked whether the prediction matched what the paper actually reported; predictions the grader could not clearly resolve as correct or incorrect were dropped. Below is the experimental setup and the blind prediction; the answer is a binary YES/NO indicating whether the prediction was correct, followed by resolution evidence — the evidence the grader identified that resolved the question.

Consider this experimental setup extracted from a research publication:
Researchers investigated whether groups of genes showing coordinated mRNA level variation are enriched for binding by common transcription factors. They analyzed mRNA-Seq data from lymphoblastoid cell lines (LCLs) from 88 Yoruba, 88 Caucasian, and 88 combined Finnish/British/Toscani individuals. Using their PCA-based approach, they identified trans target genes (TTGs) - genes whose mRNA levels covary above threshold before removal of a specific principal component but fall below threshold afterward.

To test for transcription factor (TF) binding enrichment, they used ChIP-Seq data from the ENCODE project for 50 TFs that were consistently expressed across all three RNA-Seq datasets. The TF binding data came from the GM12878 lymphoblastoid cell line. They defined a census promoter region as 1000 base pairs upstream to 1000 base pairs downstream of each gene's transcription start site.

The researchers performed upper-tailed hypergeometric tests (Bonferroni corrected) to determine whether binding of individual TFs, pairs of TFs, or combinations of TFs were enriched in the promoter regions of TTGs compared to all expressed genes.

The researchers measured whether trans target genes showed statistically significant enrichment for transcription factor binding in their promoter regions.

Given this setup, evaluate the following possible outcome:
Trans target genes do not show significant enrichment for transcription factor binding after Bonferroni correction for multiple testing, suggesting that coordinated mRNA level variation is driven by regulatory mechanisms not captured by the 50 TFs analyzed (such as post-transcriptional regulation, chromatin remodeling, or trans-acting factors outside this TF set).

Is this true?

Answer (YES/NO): NO